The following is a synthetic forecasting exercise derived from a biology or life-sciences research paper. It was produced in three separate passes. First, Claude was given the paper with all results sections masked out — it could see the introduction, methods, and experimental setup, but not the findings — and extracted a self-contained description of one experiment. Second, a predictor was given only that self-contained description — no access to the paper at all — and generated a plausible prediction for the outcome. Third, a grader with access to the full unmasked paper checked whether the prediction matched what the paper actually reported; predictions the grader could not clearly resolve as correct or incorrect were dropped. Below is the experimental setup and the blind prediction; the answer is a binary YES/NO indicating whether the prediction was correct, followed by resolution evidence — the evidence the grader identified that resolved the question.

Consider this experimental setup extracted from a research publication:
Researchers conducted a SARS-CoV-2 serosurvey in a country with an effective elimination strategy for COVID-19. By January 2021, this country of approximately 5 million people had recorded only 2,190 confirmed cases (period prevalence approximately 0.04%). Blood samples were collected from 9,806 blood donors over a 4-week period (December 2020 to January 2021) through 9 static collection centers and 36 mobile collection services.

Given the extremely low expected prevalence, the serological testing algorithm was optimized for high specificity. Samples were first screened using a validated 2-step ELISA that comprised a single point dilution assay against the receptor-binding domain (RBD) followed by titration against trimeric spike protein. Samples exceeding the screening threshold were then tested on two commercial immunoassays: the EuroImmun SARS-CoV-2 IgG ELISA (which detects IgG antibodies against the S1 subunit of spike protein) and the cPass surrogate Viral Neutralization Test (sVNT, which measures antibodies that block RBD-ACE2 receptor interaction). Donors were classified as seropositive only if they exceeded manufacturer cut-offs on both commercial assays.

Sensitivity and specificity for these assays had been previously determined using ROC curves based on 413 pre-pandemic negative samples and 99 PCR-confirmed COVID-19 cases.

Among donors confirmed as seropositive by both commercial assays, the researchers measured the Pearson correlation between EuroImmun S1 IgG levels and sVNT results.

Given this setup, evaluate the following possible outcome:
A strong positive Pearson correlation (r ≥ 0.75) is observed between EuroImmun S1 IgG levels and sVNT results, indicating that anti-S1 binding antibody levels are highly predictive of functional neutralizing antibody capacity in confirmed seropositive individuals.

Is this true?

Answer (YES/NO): YES